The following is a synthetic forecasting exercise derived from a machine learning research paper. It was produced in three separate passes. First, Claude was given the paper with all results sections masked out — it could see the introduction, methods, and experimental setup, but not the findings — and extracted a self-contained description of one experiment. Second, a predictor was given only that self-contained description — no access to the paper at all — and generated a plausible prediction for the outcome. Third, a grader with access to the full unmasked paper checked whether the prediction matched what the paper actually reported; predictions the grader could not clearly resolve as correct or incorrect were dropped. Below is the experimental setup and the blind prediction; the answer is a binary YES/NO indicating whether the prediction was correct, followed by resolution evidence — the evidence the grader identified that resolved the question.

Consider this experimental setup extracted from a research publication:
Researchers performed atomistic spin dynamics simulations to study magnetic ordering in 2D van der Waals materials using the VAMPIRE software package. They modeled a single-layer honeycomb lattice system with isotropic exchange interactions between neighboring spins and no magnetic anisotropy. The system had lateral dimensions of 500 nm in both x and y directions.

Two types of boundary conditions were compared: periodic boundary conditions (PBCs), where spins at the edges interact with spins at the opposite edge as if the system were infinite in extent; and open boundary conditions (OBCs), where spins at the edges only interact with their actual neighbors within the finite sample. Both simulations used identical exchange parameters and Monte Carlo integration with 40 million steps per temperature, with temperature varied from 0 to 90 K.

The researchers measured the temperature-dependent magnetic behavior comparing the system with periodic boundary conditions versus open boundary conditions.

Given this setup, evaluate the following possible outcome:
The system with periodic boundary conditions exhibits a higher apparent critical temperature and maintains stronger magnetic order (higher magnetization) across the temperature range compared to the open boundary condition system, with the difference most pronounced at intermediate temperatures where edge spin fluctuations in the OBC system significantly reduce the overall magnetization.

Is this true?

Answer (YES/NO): NO